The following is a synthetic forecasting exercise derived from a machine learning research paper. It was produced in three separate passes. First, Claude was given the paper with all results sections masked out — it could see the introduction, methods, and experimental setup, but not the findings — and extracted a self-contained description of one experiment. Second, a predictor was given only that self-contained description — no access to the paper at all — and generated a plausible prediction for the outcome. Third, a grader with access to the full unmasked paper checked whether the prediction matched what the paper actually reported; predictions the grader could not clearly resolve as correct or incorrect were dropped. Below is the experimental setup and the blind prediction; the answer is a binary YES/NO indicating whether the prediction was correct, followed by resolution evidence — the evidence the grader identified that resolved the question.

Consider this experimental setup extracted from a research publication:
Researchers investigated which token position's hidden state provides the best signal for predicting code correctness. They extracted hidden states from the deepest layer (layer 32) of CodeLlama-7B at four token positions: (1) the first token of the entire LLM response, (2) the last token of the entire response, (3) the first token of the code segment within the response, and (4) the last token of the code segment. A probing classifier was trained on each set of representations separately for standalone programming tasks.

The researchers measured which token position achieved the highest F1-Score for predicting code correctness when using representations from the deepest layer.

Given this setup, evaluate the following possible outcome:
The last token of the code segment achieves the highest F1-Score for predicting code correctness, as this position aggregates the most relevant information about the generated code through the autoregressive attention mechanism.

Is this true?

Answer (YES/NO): YES